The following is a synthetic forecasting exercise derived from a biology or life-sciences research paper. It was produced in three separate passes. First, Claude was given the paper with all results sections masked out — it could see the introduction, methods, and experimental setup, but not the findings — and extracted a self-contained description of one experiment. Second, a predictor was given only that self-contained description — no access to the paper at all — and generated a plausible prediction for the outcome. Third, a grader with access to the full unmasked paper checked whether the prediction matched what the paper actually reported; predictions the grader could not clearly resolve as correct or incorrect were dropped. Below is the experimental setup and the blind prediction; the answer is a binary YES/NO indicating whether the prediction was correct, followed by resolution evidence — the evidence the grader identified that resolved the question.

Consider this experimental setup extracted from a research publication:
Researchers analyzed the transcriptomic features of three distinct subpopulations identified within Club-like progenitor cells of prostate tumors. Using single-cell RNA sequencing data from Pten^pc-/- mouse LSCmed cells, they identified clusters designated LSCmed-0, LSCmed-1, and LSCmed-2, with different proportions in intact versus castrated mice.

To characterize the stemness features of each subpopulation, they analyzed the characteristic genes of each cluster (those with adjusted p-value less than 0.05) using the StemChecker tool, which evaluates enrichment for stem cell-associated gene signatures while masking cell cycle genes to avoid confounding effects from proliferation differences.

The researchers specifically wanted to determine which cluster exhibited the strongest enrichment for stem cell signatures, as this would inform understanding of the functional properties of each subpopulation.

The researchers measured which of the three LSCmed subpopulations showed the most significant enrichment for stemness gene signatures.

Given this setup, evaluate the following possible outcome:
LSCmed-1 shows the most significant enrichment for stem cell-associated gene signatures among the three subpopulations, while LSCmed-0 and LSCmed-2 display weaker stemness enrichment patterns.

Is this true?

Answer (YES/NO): YES